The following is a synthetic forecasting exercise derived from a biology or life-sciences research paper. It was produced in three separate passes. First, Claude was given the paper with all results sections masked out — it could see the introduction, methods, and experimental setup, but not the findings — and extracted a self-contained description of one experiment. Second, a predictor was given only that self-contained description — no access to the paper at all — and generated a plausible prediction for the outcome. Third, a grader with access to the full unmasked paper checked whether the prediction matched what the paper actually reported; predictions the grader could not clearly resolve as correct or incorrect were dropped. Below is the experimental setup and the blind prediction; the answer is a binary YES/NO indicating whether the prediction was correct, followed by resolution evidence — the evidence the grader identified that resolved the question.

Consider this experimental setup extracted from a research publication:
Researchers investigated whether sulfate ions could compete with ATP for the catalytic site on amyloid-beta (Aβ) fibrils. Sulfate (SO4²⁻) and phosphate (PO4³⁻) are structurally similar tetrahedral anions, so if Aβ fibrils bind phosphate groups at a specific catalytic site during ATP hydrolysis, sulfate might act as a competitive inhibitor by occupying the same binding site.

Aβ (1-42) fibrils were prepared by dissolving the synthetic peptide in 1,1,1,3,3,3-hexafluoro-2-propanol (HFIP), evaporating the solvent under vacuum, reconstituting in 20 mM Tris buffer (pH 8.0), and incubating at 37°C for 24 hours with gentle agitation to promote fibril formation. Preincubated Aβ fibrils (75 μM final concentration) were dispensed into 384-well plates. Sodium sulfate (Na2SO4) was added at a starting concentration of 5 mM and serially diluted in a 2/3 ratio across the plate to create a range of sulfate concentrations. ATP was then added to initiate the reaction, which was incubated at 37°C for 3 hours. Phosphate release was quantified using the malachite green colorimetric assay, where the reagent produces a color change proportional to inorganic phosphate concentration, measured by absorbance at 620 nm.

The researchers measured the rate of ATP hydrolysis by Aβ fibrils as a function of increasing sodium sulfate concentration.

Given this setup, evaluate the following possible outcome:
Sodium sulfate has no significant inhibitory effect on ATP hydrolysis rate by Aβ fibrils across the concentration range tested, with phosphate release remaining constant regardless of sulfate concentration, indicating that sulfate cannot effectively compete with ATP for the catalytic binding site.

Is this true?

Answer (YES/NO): YES